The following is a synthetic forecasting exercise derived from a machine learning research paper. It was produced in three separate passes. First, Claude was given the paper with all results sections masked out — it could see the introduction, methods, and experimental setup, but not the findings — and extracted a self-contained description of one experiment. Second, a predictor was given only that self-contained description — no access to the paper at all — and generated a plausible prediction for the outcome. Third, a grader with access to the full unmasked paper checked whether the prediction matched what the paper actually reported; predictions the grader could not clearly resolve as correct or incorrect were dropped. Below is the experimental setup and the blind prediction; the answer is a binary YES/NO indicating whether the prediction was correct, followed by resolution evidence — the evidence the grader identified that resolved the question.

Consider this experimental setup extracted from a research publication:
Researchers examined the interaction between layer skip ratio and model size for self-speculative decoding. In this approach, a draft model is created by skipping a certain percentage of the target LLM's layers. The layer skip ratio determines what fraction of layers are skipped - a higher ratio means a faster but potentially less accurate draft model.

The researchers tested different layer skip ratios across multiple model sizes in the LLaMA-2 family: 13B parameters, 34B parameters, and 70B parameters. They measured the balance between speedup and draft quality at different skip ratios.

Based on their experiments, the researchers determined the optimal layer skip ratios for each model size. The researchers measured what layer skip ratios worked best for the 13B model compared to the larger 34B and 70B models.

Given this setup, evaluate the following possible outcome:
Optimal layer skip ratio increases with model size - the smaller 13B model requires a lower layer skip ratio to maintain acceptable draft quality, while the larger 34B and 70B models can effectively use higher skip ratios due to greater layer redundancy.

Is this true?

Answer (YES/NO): YES